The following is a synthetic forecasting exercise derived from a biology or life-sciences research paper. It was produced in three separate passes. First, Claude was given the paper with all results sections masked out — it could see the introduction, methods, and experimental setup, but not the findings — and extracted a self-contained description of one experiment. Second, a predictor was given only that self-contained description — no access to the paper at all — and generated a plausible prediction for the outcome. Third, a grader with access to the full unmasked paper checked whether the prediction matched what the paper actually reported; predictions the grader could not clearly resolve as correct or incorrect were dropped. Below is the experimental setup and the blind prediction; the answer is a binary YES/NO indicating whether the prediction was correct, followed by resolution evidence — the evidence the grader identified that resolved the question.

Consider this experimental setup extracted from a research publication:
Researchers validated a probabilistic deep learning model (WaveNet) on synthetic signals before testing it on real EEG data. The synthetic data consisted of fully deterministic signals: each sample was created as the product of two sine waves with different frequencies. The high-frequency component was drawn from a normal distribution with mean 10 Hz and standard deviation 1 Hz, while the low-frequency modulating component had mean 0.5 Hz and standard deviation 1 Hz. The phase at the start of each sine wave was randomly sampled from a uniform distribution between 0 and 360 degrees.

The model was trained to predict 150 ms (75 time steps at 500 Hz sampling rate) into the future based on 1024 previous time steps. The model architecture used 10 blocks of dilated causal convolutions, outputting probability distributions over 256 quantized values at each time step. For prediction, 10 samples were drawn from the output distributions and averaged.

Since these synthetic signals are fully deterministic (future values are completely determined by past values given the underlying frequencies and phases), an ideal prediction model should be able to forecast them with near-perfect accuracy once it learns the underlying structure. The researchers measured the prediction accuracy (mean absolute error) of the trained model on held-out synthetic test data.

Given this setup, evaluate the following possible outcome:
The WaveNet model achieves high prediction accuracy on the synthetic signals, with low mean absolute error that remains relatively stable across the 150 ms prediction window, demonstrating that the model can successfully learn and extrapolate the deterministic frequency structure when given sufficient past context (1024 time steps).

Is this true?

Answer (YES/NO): YES